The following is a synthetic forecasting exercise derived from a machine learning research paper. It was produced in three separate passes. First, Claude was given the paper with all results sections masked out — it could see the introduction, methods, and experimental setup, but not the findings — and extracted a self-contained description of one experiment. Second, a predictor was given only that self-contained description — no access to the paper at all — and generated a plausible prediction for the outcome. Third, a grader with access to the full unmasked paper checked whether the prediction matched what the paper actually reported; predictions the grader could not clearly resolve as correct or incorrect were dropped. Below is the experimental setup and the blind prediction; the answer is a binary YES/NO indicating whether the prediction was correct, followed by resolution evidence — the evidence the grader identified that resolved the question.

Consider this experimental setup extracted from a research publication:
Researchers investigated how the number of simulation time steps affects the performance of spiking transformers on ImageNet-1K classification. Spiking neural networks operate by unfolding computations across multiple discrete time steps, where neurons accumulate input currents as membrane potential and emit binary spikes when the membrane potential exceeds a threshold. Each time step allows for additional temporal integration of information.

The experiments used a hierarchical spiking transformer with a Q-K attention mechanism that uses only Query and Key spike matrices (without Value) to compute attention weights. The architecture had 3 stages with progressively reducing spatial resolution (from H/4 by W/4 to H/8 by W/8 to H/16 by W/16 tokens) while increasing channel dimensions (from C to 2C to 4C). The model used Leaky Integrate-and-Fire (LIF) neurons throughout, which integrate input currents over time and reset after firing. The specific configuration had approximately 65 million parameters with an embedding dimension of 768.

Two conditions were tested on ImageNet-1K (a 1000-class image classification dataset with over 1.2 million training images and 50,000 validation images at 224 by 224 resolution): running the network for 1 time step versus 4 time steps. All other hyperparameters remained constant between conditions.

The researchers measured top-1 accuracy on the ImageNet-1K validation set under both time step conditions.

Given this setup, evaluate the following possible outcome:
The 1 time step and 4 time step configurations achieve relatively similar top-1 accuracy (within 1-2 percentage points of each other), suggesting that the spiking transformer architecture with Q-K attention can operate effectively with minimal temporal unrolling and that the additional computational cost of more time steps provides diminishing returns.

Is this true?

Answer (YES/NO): NO